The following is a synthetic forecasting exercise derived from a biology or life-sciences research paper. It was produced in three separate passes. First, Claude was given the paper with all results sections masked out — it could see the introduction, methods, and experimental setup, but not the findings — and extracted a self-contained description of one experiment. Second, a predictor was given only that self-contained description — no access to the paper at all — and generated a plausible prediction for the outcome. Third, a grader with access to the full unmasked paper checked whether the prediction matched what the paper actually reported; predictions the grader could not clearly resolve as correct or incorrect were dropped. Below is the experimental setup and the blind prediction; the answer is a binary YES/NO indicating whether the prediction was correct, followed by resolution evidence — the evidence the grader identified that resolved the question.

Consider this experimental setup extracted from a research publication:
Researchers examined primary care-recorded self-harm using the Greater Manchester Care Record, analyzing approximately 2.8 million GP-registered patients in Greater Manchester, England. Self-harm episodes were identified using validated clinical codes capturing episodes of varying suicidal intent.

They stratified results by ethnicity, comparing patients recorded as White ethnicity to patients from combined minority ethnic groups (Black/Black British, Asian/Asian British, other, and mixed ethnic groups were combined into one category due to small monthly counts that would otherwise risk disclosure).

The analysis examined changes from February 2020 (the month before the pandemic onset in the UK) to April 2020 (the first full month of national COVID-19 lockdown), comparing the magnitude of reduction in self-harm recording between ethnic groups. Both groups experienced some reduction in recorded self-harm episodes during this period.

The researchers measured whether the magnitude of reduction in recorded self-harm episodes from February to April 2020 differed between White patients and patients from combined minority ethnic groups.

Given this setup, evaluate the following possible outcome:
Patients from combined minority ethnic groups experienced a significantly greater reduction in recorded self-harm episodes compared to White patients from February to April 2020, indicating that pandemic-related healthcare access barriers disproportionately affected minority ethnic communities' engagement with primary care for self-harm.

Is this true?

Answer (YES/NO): NO